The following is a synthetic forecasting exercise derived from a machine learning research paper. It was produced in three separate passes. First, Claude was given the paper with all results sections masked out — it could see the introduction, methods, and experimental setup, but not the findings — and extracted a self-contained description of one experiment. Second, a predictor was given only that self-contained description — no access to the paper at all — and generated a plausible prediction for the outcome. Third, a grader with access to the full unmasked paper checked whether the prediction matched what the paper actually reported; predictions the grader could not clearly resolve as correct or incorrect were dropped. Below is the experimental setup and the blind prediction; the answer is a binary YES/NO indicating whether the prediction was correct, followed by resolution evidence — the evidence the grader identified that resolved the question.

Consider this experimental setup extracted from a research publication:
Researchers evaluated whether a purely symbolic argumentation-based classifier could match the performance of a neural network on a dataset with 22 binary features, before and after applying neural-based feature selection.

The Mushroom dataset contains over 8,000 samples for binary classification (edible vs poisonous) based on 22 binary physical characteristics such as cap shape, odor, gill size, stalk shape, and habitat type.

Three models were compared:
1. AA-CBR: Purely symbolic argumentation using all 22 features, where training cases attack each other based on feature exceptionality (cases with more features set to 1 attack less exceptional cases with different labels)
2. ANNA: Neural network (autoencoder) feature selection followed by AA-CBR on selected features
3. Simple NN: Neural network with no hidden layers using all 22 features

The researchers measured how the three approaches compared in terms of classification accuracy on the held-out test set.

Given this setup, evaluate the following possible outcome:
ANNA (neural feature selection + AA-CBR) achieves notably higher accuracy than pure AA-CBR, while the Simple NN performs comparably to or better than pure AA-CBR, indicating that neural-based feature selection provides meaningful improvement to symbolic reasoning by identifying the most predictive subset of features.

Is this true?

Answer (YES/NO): YES